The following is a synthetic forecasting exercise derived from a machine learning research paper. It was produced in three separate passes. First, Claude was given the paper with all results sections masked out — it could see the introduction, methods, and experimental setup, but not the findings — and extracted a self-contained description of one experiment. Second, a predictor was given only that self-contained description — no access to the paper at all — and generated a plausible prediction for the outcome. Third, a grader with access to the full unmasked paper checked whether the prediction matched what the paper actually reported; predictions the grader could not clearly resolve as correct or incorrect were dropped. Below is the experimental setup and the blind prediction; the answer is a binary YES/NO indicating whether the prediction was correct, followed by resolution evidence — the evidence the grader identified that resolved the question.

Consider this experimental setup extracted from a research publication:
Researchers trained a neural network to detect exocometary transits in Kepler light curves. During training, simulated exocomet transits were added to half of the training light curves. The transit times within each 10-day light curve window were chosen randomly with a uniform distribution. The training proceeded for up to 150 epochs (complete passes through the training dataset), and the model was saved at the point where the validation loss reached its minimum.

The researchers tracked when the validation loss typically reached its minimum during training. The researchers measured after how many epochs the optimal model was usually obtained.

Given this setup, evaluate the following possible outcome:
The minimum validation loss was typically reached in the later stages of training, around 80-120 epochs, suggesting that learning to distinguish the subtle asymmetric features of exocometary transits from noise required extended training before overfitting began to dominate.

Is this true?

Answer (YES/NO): NO